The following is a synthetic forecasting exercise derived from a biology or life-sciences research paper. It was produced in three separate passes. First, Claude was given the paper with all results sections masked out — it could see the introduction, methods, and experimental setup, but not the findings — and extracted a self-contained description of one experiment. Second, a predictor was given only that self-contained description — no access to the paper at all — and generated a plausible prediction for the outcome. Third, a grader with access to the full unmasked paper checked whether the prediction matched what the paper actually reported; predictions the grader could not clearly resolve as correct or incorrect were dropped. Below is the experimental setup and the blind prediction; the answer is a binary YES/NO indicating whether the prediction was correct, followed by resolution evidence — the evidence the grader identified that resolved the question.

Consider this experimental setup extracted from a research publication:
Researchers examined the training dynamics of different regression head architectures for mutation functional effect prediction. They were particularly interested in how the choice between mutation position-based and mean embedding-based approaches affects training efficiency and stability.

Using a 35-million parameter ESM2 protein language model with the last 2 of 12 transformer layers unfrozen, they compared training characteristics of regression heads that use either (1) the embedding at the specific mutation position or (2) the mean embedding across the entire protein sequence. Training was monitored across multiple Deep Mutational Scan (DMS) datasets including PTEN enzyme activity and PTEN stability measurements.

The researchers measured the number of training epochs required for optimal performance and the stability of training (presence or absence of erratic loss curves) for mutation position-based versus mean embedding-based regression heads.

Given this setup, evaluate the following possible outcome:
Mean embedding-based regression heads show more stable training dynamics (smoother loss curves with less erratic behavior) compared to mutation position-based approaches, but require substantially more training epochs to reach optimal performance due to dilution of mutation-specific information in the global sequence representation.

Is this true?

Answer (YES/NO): NO